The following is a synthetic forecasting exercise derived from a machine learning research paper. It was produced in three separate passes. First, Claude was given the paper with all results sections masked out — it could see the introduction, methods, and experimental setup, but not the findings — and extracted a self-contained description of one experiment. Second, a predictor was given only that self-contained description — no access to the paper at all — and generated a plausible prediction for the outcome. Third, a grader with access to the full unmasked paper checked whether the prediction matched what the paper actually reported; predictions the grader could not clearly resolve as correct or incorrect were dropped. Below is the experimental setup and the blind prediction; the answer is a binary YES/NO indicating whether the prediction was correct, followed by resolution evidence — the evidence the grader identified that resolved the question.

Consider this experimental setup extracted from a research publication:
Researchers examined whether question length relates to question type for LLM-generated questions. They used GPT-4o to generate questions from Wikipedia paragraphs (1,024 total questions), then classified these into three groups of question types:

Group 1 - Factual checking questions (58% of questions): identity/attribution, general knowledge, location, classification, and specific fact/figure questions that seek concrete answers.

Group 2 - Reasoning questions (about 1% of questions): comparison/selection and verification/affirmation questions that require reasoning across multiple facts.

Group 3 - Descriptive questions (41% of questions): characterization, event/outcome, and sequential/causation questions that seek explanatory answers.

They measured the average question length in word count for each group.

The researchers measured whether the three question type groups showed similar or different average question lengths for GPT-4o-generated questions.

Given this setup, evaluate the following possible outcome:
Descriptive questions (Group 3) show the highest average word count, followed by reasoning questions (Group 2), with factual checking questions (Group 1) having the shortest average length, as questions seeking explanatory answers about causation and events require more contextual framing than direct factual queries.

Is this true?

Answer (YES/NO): NO